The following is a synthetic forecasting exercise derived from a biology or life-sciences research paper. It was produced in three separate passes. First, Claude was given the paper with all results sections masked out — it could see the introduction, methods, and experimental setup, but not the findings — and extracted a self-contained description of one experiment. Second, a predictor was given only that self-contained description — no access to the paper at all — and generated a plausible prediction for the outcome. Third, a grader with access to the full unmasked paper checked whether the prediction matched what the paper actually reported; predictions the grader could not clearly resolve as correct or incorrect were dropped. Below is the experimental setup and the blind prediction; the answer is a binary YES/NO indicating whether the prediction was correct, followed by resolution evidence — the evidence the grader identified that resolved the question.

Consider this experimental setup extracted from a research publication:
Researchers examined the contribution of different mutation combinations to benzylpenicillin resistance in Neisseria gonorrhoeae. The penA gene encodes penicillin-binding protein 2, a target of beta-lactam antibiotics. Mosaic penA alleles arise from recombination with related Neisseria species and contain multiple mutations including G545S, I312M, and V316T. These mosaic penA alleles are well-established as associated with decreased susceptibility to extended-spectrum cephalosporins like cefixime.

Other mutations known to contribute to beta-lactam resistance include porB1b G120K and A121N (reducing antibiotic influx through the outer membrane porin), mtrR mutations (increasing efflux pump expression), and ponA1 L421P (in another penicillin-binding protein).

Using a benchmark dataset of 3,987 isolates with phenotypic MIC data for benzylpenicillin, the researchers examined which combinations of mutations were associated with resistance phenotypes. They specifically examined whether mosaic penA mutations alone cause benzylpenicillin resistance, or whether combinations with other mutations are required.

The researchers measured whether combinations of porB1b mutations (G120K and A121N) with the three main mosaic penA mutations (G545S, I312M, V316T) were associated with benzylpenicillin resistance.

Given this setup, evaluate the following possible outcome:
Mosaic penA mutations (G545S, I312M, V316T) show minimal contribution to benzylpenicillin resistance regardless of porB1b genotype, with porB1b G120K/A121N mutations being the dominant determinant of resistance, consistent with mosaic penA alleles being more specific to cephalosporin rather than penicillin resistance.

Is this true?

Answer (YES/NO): NO